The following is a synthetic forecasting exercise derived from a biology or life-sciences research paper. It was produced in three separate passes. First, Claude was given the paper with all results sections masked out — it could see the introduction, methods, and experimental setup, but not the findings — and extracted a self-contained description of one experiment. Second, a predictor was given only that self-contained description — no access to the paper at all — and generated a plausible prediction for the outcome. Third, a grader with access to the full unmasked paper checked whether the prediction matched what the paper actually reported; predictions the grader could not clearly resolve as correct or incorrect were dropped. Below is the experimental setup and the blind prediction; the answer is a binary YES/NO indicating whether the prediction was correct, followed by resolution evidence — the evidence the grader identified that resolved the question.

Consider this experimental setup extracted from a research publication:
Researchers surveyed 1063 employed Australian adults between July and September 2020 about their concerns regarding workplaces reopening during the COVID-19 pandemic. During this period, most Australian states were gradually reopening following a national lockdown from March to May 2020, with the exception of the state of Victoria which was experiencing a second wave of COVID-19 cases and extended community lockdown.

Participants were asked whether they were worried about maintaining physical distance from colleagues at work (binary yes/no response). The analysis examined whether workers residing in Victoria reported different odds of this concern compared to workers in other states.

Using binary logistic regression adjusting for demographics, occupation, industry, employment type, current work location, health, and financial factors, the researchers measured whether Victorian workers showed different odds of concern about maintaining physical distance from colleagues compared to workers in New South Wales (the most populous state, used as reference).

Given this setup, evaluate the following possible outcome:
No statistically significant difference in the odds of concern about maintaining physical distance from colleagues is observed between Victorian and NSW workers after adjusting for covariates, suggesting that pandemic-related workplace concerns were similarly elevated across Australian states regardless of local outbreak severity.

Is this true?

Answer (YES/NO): NO